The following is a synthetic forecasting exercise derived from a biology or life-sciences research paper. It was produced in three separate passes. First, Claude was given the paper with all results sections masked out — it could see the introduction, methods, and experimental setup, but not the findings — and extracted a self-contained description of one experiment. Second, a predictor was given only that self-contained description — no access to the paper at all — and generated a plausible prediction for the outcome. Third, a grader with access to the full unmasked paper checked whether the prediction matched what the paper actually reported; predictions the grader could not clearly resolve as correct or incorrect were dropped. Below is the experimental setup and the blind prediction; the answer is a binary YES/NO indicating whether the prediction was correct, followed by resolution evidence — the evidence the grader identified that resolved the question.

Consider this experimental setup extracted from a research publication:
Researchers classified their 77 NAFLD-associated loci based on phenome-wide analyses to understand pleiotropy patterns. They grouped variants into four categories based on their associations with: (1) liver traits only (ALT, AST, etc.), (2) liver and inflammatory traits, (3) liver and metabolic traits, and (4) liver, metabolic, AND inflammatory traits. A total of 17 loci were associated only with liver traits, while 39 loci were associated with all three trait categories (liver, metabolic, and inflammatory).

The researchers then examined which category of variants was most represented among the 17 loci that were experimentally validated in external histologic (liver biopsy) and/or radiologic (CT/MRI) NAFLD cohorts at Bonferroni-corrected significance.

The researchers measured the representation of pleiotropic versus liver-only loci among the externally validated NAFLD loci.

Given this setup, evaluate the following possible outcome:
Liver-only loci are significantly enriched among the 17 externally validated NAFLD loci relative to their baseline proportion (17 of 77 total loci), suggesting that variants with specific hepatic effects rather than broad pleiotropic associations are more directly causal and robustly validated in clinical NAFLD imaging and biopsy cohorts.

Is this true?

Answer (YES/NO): NO